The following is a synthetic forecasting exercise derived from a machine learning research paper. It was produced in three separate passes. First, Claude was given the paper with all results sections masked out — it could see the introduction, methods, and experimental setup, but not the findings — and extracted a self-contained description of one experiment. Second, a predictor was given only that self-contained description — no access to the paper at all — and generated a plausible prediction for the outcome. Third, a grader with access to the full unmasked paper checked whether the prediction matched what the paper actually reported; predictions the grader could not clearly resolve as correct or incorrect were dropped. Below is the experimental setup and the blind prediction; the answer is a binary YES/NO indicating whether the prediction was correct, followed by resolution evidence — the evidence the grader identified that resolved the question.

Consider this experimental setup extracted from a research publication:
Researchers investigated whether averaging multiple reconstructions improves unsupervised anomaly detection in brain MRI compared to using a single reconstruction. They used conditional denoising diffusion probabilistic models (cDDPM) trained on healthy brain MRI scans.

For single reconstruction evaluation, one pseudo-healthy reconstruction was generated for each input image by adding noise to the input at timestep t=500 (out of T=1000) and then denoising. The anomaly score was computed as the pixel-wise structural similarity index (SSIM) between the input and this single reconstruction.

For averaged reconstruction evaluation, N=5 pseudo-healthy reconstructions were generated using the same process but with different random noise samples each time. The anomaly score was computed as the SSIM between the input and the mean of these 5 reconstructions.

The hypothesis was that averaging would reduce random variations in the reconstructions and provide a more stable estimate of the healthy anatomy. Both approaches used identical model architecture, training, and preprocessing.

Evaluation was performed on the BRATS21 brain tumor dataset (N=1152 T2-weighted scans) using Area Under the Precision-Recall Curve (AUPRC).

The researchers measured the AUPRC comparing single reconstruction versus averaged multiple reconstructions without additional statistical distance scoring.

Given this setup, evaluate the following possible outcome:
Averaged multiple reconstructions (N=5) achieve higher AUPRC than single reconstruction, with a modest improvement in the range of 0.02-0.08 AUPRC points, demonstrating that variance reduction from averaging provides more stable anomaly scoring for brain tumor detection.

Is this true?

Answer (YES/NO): YES